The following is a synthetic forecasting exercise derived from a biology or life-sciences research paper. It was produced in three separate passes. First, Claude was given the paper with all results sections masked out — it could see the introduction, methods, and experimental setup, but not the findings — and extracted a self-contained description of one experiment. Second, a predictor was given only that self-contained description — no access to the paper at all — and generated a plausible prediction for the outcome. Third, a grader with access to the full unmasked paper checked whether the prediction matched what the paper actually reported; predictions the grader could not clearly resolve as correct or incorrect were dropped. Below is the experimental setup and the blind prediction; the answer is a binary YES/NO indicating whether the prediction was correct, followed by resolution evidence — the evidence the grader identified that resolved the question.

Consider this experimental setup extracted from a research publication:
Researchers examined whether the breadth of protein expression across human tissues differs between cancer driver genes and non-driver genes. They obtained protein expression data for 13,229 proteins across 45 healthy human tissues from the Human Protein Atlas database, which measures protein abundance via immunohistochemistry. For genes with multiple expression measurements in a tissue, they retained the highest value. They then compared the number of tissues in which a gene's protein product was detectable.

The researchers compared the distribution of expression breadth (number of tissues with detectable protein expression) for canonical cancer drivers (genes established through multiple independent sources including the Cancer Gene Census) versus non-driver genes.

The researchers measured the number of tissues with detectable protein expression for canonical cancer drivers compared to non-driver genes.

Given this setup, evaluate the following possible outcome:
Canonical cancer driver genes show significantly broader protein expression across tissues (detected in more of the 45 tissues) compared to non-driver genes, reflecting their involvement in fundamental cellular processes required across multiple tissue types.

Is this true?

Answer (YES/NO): YES